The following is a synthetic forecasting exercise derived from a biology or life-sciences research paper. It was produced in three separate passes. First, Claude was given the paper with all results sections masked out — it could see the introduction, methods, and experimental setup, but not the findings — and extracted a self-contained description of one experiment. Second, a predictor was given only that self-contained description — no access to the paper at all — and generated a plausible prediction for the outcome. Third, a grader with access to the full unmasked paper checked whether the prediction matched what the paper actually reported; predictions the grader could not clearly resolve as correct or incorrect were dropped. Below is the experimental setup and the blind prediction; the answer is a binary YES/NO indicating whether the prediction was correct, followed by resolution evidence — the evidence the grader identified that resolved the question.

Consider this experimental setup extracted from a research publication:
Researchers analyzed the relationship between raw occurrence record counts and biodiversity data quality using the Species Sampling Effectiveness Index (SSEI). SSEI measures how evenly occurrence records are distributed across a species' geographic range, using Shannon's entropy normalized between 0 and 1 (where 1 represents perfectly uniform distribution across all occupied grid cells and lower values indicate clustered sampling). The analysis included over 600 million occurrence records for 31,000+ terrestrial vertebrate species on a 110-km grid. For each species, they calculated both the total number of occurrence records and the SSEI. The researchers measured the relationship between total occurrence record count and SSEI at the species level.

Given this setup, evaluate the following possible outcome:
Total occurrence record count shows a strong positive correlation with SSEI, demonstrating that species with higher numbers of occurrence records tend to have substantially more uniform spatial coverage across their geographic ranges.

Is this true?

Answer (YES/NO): NO